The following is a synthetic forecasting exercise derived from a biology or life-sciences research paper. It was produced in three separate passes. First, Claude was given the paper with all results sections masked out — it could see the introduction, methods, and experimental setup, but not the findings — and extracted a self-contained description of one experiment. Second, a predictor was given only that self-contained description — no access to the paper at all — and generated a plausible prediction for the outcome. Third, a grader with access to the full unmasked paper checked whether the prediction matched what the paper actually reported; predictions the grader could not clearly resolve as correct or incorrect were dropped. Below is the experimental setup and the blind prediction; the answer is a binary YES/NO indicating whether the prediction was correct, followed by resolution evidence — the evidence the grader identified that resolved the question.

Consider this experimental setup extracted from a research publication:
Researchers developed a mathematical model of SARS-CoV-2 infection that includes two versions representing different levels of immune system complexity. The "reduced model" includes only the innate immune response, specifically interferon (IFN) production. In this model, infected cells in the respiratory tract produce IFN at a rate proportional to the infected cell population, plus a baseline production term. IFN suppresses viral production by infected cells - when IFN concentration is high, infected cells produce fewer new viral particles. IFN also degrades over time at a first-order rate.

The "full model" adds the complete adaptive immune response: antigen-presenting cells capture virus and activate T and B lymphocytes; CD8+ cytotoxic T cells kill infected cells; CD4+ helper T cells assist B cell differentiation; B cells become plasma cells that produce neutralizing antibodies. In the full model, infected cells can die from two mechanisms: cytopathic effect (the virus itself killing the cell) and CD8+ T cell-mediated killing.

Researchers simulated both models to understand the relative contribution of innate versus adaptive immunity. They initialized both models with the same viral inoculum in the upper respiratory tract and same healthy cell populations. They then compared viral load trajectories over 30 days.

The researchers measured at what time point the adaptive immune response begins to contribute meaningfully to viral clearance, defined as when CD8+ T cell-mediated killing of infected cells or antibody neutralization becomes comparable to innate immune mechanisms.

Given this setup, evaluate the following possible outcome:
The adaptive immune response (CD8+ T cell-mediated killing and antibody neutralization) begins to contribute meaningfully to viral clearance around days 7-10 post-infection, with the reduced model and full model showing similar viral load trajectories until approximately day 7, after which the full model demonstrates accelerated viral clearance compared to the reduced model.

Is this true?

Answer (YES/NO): NO